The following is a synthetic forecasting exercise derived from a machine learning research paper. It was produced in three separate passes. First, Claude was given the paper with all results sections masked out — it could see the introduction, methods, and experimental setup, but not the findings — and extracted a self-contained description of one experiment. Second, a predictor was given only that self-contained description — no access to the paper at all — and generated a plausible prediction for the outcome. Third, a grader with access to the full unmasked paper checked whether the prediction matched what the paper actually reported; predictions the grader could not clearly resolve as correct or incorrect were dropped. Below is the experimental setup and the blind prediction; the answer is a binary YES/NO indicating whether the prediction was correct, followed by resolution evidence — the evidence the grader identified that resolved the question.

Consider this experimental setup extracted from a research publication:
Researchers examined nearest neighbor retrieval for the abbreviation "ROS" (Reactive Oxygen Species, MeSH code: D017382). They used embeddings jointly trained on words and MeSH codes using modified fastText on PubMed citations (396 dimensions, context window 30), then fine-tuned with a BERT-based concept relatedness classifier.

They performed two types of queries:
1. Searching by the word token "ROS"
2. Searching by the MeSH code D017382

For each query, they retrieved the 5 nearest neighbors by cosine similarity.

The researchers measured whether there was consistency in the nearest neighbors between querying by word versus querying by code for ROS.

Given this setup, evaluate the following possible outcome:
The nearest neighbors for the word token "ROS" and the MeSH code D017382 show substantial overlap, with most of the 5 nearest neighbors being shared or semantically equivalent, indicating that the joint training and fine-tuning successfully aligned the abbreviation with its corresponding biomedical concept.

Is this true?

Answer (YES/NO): YES